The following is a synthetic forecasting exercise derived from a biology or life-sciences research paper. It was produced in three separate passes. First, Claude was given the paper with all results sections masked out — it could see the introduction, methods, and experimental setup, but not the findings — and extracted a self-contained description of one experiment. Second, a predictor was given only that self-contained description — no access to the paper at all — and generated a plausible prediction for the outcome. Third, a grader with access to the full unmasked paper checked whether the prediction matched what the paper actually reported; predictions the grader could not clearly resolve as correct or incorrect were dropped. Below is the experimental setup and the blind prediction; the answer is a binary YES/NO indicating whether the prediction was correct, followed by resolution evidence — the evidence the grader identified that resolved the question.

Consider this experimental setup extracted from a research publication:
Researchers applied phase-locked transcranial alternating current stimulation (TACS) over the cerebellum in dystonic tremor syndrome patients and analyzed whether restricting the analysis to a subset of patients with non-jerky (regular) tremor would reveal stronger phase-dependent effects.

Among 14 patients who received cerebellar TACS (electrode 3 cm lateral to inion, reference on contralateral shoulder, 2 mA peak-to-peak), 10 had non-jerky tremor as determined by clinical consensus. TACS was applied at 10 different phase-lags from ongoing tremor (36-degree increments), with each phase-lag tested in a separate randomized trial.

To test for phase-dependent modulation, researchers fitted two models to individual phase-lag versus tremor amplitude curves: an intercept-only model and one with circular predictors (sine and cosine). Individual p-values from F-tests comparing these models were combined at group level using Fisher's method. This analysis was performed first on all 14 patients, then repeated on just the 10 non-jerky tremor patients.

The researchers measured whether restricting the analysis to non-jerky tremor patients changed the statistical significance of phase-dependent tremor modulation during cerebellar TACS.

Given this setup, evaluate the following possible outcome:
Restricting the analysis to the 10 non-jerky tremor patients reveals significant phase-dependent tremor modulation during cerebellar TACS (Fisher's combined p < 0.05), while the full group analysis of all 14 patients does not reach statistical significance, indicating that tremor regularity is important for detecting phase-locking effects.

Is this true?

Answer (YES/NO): YES